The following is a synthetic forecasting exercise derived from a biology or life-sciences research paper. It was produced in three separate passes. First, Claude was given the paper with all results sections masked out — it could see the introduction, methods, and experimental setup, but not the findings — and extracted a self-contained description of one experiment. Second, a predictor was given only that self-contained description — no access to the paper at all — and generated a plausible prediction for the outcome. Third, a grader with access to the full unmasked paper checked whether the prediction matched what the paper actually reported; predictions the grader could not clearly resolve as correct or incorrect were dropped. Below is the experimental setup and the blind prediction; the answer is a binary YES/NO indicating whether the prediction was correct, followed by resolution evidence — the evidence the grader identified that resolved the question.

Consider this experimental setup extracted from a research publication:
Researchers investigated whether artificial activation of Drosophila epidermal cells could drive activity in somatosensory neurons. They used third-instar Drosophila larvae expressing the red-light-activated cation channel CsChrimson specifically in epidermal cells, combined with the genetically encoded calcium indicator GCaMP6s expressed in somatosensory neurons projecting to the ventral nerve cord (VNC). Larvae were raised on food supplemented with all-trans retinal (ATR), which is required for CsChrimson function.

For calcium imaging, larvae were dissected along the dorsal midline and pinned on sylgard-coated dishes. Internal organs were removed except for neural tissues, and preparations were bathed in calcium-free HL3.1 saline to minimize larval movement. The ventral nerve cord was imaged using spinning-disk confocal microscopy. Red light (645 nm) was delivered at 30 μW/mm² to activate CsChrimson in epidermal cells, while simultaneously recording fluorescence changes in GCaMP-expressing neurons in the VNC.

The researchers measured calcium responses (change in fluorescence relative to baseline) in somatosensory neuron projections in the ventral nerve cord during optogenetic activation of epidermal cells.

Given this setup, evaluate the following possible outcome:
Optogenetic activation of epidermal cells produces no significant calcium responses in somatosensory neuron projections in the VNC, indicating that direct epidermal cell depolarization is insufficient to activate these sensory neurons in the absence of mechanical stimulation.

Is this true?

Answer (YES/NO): NO